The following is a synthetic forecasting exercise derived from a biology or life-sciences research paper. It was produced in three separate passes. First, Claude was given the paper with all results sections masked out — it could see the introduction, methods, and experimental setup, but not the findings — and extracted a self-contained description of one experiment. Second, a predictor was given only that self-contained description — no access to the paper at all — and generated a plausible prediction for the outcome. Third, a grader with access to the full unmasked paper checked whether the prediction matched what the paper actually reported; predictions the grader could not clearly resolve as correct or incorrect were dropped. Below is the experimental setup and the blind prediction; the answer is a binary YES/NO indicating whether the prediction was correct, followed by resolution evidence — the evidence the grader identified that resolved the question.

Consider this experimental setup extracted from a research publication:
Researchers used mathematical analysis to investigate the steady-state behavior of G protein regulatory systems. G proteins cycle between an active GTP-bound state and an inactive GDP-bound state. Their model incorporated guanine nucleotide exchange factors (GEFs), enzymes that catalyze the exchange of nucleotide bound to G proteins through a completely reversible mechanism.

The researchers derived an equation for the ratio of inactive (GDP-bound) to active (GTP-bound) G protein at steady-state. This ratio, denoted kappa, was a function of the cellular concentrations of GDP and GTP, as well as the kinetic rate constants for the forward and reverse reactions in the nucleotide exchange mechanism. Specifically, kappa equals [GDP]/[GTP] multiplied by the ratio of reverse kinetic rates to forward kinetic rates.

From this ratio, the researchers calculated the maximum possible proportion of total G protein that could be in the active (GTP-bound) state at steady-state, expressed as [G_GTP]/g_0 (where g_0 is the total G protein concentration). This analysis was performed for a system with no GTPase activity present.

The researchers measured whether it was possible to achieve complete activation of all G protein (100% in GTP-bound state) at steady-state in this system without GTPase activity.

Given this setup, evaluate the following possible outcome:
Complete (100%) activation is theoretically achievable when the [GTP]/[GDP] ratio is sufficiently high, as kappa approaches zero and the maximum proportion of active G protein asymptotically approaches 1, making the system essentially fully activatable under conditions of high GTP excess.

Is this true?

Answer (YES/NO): NO